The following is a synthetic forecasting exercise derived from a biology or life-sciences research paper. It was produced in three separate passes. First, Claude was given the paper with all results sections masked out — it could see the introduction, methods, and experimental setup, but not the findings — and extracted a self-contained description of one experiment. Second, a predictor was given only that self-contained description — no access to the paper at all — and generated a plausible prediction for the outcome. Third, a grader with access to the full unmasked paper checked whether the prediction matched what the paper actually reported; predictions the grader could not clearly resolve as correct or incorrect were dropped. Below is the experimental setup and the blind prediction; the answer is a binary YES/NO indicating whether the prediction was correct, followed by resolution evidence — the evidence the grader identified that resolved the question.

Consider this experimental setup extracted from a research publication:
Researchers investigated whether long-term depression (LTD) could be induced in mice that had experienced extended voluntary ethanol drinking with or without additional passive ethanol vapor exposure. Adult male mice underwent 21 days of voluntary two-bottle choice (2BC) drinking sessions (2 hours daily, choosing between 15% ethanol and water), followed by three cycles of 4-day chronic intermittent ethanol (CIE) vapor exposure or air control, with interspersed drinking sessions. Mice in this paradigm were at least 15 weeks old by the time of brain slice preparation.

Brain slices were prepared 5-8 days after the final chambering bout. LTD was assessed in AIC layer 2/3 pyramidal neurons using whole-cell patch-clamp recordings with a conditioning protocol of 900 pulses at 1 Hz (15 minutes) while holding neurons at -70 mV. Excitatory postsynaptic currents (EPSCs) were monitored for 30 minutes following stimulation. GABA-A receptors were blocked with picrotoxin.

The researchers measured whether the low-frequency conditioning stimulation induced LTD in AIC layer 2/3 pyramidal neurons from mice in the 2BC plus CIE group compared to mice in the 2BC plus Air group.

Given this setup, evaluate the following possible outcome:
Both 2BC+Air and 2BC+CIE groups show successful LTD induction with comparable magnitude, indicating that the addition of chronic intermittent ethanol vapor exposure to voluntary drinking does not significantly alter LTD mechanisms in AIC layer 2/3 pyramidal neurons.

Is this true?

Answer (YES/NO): NO